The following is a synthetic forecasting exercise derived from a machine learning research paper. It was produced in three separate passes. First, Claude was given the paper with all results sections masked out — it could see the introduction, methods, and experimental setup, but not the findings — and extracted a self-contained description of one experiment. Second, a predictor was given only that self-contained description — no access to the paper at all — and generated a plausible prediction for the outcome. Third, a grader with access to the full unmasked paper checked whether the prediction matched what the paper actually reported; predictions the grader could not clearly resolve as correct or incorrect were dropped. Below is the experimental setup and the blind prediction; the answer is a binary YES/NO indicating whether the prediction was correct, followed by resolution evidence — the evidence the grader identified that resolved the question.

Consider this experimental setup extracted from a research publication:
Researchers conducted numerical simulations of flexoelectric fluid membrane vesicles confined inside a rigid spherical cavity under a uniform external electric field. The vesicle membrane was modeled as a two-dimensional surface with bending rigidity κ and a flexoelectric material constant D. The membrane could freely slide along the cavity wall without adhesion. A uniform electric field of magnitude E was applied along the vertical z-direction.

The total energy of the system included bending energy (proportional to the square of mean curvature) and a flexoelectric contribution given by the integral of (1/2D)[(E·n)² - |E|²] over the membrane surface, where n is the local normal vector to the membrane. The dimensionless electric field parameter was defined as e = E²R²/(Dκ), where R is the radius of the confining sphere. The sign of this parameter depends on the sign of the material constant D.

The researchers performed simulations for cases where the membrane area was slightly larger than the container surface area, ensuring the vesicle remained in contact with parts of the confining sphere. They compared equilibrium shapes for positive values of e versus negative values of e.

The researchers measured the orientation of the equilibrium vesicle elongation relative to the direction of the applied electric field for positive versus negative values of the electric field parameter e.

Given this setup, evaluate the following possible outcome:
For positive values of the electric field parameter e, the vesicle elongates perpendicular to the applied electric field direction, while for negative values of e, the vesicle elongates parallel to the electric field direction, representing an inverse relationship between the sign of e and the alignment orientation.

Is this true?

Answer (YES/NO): NO